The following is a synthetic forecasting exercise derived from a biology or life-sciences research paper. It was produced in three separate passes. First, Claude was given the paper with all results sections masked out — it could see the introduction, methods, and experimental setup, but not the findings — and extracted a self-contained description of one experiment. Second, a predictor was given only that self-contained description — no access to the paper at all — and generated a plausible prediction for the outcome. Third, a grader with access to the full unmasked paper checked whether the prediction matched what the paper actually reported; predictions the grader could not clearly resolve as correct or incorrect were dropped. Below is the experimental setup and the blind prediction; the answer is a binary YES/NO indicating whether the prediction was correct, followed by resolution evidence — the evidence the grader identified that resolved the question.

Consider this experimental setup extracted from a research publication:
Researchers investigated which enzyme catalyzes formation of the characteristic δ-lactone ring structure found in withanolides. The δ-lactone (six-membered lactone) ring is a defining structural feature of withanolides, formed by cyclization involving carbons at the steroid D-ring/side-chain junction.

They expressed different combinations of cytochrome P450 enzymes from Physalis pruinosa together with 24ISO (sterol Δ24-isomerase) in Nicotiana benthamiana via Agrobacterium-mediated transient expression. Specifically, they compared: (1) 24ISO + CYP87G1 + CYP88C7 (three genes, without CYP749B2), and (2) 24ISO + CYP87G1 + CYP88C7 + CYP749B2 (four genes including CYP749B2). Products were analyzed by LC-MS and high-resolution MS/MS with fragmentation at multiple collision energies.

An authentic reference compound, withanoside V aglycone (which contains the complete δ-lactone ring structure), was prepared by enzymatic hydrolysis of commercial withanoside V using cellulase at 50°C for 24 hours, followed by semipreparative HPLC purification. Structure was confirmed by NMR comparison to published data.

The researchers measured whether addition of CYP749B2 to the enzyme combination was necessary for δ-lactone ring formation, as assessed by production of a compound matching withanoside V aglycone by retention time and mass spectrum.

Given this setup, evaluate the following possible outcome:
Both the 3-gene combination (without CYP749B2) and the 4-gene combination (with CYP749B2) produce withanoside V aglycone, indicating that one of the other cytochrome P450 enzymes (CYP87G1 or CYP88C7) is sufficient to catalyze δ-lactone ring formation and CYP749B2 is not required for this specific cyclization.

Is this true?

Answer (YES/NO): NO